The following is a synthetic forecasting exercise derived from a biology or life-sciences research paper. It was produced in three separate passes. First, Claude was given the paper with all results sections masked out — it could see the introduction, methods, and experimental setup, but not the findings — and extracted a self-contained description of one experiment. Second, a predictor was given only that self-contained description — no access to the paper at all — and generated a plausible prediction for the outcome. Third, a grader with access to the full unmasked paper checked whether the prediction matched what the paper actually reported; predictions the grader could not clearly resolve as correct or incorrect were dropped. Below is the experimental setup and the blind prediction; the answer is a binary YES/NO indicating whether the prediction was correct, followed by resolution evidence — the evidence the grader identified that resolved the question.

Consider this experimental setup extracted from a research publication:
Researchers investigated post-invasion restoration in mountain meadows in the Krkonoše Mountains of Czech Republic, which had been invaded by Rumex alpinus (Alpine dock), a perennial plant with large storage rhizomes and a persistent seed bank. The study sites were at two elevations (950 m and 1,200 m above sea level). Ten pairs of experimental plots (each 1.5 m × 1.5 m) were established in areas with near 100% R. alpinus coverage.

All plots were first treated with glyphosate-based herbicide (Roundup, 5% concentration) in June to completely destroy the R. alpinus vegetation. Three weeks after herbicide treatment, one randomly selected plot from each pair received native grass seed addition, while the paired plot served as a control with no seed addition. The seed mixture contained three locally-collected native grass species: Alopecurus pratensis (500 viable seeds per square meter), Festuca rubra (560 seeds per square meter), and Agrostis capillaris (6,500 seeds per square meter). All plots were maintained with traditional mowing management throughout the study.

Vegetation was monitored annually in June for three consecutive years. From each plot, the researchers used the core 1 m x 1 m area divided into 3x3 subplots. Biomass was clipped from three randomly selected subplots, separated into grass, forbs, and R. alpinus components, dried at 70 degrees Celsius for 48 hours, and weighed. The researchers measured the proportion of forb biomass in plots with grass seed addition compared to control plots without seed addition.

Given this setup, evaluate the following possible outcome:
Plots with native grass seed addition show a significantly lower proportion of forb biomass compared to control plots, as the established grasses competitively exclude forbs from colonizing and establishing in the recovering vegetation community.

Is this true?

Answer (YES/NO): YES